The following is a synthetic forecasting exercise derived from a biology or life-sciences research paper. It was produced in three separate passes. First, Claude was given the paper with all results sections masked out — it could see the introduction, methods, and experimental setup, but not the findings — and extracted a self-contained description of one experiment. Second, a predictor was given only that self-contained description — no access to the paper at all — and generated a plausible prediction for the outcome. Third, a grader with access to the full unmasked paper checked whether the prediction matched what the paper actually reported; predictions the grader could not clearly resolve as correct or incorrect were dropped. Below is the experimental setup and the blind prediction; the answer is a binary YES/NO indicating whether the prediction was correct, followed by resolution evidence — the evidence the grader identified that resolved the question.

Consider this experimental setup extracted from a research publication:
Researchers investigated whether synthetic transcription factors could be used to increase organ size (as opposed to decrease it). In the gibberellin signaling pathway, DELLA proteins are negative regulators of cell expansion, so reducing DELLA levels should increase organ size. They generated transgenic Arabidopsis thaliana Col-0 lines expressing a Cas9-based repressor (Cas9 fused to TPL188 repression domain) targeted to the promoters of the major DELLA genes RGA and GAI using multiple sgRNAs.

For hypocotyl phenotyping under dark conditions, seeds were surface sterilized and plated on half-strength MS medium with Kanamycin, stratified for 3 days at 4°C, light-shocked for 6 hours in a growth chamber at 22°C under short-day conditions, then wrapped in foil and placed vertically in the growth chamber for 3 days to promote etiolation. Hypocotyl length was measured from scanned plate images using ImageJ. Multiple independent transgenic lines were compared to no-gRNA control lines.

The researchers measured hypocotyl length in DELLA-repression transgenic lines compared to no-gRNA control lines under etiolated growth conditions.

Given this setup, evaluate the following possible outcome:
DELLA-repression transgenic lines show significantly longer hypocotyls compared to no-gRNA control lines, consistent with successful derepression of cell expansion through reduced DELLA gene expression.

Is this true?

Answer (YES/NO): YES